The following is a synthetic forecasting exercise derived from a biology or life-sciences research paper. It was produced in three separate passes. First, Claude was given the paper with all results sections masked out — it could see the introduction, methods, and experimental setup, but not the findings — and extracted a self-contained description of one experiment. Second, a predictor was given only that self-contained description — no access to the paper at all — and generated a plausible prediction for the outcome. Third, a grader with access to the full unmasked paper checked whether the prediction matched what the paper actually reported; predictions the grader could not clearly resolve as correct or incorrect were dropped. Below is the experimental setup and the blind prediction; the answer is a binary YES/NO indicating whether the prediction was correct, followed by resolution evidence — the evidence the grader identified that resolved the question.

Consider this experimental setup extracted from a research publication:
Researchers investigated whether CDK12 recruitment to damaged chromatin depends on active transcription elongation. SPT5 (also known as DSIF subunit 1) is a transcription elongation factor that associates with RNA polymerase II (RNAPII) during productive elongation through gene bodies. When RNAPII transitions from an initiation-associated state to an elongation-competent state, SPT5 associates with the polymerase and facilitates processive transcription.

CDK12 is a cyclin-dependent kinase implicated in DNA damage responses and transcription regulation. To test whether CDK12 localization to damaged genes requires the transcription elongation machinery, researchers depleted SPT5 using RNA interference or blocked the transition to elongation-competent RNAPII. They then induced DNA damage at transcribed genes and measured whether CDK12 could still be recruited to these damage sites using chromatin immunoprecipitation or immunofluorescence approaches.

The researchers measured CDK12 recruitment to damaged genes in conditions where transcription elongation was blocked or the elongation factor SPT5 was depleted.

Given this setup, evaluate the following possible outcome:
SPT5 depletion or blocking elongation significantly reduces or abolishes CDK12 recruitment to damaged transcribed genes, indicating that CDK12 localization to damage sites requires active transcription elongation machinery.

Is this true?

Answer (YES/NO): YES